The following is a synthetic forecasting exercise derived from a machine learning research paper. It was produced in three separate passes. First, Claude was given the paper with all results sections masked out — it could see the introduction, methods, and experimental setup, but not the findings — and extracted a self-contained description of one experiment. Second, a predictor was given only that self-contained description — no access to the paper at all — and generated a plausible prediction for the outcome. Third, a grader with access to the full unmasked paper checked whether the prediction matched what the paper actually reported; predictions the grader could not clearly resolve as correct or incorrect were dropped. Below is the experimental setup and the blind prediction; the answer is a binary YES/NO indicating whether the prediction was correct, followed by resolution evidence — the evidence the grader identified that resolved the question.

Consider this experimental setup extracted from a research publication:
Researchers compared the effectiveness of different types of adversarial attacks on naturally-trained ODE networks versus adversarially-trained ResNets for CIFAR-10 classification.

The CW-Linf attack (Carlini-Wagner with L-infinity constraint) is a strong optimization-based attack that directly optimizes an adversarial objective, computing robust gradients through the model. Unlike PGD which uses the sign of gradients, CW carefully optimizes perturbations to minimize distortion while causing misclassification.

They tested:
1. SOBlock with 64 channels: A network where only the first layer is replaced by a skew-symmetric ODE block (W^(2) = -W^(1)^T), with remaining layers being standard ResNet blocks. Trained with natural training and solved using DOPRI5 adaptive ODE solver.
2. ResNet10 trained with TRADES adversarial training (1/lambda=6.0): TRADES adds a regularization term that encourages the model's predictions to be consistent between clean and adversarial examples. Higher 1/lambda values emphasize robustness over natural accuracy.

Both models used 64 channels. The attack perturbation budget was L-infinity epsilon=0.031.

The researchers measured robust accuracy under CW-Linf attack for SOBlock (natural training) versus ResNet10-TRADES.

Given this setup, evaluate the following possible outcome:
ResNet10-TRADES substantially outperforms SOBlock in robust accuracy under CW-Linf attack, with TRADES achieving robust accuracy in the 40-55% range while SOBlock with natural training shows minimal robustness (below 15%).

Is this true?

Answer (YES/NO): NO